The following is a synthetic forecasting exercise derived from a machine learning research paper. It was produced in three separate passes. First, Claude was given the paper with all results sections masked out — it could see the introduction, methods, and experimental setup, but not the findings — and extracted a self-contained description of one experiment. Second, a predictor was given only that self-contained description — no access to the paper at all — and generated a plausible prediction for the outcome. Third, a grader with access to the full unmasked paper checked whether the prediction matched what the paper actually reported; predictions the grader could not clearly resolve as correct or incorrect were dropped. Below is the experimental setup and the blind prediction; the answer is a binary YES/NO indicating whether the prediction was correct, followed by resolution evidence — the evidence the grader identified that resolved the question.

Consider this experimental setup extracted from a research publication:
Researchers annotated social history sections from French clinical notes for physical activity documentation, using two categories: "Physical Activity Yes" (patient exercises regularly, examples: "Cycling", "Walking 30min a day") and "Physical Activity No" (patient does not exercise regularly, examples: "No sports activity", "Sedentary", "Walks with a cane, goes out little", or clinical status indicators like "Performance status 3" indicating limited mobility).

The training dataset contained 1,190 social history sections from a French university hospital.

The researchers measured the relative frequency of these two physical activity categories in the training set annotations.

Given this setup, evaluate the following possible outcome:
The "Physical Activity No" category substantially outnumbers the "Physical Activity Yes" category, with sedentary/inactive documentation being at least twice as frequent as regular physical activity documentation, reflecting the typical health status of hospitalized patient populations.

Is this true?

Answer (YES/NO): NO